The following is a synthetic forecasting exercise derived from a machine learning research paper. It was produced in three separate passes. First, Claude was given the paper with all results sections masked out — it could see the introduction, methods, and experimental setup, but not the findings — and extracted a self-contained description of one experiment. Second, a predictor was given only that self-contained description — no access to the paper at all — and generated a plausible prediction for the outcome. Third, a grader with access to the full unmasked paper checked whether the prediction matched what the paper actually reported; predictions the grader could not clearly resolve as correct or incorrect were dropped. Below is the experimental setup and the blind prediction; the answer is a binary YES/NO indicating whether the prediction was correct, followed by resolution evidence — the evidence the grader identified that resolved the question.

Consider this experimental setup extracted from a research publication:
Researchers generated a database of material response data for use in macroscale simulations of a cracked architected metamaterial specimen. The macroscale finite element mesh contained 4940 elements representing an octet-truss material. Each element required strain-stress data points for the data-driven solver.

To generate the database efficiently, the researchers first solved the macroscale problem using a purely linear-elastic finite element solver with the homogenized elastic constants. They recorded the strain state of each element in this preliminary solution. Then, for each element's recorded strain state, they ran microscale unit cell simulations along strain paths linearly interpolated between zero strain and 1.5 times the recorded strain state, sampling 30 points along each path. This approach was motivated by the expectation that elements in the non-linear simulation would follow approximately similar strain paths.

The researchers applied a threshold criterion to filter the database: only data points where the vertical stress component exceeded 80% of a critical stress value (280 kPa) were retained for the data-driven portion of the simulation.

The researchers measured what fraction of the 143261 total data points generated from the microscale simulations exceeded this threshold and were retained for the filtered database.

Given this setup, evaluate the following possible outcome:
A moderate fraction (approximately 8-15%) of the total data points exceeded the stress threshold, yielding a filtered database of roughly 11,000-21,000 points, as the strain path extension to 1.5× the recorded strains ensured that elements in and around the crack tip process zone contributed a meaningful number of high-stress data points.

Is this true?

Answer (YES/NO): NO